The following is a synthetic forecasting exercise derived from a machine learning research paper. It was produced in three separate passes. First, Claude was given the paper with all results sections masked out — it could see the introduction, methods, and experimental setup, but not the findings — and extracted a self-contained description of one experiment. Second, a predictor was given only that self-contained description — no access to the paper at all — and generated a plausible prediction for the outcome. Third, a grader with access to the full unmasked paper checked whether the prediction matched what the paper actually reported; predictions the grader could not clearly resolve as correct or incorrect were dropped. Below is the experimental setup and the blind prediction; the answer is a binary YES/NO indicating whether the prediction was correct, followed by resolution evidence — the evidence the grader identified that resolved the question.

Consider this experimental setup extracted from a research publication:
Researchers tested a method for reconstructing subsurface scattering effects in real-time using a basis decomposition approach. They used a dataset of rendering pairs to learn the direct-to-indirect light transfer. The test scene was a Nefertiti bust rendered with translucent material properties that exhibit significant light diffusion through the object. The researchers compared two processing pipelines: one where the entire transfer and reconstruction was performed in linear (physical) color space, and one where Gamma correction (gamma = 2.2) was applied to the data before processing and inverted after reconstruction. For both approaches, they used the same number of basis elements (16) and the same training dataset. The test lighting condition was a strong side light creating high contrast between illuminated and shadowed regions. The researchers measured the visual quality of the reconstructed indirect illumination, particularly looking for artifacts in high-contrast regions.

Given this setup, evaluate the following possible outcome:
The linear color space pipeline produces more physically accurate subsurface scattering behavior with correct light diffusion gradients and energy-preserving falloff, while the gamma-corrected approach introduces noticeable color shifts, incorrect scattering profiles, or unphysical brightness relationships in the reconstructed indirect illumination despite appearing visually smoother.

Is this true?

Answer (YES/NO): NO